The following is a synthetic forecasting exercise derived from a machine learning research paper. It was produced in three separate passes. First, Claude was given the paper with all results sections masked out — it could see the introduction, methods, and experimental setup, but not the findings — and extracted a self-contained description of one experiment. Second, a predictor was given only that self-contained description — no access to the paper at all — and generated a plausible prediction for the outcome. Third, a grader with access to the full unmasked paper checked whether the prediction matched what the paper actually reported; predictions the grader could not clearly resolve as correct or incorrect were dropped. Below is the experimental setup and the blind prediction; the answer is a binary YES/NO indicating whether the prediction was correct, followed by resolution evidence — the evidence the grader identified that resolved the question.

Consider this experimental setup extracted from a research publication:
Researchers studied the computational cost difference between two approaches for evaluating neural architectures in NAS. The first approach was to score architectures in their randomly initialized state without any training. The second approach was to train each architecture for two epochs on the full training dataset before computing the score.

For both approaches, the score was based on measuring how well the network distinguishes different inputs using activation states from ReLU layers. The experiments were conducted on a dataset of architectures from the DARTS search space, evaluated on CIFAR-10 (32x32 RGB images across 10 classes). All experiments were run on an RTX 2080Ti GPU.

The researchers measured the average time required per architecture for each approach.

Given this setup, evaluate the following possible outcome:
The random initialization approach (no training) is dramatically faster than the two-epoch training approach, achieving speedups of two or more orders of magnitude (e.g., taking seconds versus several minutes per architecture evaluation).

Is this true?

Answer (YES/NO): YES